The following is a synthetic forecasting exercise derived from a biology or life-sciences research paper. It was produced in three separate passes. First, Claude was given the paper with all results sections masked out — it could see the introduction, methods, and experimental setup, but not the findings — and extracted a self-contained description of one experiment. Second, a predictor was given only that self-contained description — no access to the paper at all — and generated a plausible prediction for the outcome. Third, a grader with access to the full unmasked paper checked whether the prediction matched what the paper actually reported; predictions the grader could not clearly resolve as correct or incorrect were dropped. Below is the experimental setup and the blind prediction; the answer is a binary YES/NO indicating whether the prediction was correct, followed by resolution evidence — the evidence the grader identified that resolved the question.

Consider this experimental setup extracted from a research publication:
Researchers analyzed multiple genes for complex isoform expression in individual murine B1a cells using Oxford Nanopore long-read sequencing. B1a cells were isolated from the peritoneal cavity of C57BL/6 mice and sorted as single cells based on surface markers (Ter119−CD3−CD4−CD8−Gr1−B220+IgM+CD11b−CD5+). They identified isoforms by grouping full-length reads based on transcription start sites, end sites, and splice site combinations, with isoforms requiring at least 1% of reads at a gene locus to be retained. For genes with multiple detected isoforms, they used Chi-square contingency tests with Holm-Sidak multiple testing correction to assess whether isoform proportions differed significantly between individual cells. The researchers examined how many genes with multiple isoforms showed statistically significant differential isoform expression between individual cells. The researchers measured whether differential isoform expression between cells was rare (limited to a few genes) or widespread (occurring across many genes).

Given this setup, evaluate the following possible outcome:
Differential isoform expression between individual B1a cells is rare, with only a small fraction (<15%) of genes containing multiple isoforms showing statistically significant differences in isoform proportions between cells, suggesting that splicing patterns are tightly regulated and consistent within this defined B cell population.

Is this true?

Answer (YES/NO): NO